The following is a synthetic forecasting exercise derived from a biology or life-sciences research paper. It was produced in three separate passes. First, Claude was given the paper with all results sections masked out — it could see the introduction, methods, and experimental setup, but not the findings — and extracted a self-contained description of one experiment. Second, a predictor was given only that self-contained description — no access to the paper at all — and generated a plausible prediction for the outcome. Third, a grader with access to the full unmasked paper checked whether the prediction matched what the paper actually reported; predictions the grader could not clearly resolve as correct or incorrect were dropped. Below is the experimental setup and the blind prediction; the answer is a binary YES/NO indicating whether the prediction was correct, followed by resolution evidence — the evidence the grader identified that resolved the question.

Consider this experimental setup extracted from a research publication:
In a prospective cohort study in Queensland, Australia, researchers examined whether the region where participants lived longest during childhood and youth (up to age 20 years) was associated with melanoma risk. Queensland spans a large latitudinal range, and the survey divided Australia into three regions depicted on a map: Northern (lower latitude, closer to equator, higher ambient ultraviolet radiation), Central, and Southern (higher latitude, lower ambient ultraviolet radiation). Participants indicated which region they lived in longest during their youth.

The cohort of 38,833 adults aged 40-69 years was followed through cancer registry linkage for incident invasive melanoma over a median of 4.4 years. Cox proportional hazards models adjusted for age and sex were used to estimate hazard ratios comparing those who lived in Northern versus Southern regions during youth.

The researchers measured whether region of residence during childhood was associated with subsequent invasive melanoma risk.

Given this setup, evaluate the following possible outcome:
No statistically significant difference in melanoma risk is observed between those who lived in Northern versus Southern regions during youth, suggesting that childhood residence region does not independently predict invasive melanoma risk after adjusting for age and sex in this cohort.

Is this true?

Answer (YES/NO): YES